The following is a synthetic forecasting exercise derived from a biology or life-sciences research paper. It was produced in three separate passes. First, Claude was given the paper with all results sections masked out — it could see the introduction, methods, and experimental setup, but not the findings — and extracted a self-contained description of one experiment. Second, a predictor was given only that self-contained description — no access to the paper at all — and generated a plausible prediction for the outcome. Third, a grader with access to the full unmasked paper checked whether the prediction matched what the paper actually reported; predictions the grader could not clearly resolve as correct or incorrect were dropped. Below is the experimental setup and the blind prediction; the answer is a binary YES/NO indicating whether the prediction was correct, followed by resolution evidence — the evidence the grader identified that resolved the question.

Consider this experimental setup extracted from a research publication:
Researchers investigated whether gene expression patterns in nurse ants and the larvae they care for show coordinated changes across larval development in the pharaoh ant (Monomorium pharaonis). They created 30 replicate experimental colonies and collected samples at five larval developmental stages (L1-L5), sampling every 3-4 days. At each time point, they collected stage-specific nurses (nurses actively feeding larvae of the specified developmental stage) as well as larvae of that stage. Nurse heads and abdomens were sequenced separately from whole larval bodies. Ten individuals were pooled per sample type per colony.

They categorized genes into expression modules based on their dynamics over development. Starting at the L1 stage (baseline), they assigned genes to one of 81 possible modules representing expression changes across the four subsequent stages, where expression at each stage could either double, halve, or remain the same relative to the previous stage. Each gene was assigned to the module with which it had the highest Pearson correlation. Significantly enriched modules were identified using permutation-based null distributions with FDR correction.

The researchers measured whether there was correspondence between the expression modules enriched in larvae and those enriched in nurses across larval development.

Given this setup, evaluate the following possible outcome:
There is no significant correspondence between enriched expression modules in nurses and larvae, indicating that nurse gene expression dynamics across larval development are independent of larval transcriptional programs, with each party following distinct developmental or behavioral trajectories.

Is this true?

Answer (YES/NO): NO